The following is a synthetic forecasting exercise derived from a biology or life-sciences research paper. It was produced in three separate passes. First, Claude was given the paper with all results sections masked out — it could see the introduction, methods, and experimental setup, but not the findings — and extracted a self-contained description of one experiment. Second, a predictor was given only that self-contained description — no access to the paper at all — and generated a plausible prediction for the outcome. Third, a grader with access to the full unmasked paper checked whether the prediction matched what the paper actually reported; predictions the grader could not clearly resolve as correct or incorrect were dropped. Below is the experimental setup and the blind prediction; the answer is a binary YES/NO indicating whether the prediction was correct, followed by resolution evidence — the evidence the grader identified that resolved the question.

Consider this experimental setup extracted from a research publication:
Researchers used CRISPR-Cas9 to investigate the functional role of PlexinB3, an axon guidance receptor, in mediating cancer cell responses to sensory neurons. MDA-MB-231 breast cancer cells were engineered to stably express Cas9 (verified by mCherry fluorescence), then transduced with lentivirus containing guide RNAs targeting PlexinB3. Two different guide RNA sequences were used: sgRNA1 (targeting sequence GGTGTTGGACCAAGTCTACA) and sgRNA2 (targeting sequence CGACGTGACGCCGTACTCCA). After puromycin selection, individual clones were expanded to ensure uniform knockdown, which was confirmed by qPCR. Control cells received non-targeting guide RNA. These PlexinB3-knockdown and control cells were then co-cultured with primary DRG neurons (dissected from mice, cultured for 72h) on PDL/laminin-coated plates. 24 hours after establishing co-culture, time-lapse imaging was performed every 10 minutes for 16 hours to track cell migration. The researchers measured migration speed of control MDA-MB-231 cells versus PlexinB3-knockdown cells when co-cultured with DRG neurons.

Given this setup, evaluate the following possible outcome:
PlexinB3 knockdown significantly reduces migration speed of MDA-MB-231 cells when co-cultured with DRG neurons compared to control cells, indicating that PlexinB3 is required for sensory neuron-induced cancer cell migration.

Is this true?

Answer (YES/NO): YES